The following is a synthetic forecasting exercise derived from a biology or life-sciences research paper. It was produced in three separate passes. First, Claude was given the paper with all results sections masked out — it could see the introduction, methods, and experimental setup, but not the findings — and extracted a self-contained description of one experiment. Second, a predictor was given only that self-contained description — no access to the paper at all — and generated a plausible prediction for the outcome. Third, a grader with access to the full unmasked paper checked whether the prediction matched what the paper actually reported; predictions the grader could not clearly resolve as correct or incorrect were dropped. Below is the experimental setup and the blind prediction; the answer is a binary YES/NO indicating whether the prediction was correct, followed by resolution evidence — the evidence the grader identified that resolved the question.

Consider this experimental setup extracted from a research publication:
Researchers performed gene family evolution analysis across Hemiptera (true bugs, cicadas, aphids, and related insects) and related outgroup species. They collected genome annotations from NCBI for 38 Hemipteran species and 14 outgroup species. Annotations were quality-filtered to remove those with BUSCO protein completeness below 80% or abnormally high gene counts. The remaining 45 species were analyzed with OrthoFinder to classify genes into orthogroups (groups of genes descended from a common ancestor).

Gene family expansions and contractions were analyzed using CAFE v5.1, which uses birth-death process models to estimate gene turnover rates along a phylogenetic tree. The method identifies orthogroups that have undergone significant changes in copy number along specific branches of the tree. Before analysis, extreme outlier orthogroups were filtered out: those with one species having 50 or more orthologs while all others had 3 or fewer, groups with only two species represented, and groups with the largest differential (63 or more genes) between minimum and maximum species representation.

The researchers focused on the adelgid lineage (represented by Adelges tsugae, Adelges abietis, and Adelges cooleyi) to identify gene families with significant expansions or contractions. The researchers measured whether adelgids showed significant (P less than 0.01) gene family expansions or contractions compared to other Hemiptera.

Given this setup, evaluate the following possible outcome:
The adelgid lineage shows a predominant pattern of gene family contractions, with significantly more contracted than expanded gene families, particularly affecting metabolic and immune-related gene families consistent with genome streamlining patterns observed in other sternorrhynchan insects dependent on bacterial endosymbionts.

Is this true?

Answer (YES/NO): NO